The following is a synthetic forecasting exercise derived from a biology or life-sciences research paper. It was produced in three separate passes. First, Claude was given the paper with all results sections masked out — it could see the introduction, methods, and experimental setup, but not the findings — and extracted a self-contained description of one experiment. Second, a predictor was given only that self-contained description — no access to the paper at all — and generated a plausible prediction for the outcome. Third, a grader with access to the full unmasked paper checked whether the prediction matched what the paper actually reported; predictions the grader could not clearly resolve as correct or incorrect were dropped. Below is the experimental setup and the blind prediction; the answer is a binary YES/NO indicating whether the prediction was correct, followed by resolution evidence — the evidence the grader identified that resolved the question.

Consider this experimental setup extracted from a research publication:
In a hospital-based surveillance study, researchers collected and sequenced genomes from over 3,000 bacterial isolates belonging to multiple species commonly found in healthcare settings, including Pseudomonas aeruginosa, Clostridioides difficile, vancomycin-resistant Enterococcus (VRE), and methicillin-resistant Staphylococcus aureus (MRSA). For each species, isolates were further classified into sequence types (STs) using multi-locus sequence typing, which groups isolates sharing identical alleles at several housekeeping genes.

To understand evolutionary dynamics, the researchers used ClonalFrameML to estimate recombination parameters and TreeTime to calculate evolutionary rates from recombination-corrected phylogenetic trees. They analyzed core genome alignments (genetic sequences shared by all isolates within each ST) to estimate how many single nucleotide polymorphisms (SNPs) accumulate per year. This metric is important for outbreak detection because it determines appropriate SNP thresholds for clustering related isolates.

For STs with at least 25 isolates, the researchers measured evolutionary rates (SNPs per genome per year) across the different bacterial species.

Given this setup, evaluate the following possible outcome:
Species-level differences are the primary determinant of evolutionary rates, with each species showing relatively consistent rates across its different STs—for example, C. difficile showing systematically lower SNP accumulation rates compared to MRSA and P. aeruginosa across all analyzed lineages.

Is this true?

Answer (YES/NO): NO